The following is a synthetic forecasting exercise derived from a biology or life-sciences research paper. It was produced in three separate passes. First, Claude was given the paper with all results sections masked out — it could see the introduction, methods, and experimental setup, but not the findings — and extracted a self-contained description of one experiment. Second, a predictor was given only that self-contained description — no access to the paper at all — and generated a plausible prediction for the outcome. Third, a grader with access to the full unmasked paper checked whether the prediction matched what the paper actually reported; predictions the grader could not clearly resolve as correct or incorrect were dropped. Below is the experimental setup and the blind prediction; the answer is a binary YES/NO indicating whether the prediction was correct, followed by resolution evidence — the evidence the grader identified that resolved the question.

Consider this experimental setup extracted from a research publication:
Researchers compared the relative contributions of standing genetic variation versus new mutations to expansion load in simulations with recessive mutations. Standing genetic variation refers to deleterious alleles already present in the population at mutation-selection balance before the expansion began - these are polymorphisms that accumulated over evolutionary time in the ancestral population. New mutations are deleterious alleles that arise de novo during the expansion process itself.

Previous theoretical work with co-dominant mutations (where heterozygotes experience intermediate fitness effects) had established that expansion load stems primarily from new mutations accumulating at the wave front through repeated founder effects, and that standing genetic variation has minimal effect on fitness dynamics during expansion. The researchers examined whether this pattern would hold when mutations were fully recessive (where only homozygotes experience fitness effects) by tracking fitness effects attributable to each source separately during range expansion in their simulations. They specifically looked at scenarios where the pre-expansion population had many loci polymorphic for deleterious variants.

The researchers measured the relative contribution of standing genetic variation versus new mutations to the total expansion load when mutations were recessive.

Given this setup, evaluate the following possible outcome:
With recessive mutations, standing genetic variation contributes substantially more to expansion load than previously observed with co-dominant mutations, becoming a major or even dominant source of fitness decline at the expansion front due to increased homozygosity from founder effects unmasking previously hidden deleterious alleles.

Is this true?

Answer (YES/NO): YES